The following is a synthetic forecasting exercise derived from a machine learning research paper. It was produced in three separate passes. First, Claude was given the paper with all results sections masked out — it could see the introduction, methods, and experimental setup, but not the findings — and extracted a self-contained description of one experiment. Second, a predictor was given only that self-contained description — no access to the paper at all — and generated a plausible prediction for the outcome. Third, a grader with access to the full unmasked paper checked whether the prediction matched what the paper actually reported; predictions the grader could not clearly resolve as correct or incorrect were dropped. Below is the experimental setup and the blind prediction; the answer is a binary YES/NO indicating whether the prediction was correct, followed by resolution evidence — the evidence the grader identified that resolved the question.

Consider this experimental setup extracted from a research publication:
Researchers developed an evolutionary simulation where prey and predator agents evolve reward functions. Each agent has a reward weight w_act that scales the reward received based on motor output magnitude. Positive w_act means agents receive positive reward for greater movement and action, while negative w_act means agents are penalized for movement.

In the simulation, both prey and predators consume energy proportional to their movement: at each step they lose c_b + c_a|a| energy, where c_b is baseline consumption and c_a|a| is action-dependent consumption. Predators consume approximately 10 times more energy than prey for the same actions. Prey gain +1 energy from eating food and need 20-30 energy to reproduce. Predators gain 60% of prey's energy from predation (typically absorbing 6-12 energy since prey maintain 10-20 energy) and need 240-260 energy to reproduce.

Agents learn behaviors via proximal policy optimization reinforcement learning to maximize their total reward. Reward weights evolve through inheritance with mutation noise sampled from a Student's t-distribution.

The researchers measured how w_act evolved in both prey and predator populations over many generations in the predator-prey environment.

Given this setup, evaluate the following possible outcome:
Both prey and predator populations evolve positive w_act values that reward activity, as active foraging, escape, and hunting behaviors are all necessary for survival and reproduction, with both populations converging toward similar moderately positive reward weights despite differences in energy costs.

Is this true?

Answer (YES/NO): NO